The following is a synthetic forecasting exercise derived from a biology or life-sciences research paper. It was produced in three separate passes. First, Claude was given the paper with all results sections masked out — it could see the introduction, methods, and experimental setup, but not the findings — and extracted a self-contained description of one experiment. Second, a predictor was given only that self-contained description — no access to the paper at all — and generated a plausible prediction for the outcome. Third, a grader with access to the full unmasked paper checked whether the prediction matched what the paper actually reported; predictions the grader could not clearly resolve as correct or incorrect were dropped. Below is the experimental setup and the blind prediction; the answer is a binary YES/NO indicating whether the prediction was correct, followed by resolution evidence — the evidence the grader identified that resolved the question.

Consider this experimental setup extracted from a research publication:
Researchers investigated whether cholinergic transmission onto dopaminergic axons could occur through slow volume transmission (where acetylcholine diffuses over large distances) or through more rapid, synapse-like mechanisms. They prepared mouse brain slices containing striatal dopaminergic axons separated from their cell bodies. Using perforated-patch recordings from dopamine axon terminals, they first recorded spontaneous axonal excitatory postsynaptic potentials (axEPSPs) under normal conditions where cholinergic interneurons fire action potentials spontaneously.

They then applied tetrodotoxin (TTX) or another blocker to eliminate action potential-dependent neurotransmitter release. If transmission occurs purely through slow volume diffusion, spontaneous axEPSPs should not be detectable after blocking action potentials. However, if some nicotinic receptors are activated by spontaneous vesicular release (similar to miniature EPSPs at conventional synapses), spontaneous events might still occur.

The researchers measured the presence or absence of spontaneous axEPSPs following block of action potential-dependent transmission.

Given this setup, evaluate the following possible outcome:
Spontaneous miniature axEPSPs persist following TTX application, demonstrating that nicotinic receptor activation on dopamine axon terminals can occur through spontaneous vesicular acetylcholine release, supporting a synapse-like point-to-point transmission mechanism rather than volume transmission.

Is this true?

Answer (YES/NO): YES